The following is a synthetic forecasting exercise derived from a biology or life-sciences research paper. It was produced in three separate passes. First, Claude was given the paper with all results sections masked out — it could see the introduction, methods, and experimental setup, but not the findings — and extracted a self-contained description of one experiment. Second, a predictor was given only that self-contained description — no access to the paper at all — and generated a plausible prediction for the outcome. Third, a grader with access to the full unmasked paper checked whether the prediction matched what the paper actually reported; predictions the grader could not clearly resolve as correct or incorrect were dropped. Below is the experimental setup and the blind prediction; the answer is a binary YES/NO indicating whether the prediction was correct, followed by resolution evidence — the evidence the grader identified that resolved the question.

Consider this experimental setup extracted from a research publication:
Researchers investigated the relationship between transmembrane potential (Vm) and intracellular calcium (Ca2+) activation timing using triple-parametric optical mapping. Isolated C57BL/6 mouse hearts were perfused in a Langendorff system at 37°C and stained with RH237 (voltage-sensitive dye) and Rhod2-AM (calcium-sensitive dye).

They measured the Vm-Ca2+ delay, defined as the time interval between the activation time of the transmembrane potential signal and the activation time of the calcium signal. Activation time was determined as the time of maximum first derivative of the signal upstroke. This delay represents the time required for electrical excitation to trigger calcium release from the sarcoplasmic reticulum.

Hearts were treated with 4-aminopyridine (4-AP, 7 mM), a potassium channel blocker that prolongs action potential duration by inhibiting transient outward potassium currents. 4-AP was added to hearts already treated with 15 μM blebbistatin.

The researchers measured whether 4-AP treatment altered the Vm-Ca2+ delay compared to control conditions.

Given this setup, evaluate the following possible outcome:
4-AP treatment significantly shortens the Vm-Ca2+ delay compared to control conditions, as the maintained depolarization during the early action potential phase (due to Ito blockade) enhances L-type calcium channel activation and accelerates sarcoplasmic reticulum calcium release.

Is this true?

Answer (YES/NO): NO